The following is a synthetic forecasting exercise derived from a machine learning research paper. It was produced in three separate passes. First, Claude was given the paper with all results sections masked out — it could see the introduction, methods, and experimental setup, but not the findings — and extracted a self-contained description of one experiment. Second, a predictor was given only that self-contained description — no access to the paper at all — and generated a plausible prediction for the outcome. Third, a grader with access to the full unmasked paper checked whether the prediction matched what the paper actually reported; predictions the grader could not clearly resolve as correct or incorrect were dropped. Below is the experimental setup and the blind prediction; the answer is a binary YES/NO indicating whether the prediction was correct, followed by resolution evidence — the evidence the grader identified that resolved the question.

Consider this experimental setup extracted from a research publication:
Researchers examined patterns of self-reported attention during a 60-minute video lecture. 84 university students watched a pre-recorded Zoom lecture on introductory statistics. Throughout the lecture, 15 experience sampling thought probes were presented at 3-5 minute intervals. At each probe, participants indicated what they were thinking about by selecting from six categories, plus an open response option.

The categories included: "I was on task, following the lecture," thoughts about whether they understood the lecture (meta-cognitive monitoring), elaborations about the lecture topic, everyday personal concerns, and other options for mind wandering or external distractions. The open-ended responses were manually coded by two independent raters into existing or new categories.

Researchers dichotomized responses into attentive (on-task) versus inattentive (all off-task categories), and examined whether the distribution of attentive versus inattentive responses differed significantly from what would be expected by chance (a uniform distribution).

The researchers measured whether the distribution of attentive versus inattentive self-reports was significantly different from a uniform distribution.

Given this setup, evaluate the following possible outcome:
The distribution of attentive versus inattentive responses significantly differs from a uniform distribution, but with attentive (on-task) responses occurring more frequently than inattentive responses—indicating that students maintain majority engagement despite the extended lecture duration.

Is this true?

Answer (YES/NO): NO